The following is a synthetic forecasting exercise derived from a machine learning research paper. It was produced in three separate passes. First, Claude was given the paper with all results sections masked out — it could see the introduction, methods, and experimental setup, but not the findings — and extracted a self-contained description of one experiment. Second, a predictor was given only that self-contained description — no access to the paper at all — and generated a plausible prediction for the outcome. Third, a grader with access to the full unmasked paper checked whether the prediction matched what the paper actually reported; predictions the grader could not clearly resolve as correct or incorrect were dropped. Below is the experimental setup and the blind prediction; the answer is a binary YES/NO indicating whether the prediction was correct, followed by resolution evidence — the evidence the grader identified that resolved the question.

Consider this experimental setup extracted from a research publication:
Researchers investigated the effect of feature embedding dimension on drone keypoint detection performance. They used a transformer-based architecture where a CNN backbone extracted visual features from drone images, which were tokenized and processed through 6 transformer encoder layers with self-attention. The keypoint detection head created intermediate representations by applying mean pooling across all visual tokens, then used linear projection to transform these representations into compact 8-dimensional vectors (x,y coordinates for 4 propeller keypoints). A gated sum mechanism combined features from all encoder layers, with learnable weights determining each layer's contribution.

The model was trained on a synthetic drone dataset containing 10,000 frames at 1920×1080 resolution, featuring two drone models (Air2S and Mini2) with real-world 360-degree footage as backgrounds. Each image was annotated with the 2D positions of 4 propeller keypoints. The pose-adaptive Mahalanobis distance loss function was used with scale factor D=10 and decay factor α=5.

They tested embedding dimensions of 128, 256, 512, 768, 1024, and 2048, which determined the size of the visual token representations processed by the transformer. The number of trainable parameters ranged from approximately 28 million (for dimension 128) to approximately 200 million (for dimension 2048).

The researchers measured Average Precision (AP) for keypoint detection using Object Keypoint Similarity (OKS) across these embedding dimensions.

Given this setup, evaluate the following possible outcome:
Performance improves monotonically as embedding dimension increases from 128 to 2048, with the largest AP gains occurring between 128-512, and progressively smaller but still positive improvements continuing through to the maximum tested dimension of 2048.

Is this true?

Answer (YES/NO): NO